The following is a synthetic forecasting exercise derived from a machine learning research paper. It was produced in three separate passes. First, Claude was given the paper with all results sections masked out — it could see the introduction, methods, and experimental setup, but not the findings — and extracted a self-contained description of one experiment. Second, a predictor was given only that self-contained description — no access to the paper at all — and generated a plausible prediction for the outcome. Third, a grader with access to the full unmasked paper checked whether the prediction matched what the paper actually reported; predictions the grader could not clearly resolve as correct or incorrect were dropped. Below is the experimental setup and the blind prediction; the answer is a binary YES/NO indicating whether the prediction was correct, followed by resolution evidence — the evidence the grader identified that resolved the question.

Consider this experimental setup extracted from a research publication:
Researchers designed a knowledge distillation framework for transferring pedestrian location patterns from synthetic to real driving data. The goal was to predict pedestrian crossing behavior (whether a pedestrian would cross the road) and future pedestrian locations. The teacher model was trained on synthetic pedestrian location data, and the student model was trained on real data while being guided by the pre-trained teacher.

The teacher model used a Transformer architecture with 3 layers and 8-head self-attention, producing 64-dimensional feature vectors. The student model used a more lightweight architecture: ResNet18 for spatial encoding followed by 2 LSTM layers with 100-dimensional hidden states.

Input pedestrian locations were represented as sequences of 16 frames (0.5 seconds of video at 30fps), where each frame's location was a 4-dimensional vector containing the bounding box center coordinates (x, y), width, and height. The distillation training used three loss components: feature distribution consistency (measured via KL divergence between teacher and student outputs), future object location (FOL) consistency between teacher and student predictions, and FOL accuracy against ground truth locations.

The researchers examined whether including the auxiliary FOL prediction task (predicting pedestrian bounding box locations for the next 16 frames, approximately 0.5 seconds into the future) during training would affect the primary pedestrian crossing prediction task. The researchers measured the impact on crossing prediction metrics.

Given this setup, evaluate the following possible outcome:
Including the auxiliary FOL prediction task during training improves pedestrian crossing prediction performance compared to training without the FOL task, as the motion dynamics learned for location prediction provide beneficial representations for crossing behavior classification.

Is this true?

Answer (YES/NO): NO